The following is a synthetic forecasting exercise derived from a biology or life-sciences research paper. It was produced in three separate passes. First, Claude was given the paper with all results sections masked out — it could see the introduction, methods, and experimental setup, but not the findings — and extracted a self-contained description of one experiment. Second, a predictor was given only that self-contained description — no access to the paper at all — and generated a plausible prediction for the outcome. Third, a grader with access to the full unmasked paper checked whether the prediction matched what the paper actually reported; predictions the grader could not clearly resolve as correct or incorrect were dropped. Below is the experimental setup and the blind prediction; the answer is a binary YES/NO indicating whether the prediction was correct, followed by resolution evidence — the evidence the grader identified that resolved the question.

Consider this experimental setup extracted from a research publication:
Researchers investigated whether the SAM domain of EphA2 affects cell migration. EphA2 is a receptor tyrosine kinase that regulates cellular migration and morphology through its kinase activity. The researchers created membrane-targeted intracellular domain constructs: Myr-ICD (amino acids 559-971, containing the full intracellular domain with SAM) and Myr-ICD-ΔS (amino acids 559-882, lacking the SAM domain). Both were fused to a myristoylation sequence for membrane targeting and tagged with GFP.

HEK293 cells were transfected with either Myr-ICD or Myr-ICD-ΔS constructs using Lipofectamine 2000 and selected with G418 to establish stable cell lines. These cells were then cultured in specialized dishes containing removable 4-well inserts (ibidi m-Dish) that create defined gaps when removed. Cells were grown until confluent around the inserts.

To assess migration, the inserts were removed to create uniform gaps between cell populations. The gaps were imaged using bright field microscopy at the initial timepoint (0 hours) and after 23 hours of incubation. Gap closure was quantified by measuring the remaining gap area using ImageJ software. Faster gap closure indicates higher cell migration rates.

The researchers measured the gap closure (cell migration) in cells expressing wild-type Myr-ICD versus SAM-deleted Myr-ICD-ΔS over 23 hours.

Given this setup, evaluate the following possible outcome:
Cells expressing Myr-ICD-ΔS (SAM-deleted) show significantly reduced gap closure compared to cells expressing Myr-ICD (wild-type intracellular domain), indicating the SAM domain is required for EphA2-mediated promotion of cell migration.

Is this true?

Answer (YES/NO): YES